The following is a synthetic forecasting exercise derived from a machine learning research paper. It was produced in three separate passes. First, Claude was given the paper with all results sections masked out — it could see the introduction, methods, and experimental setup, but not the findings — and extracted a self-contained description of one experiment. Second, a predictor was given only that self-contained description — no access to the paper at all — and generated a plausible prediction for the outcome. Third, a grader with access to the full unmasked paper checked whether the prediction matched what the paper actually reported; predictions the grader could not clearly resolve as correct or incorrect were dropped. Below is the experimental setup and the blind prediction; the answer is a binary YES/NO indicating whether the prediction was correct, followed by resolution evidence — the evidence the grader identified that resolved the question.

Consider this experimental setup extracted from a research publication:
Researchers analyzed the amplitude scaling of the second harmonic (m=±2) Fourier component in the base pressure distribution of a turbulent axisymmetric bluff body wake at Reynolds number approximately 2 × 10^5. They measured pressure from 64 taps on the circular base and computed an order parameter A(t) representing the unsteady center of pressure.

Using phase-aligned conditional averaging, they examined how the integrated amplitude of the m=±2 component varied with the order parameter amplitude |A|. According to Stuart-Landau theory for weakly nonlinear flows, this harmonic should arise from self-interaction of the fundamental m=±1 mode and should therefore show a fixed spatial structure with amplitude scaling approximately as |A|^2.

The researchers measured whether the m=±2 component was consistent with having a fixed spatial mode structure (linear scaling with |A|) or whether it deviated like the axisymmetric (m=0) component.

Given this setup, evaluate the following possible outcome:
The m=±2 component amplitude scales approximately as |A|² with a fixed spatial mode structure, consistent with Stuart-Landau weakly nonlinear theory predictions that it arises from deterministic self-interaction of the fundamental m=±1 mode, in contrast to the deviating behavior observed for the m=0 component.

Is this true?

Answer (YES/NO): NO